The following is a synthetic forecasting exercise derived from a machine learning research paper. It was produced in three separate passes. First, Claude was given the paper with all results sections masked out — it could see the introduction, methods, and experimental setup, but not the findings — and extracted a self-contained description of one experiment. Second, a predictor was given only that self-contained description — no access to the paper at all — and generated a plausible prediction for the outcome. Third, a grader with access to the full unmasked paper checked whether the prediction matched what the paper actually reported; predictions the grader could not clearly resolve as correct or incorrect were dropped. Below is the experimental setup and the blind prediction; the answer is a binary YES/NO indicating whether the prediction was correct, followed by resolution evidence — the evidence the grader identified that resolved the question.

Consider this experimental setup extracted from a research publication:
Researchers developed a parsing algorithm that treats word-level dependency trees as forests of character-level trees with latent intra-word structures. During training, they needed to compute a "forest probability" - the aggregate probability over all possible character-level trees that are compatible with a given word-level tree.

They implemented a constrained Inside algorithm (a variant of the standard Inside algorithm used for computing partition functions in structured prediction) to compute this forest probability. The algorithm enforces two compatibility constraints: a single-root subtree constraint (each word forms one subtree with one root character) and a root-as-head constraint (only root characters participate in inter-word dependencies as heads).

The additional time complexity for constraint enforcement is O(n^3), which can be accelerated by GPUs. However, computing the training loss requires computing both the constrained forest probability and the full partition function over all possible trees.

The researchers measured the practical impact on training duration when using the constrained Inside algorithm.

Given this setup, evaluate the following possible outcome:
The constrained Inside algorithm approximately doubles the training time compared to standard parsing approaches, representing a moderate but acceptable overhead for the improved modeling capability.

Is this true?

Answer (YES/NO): YES